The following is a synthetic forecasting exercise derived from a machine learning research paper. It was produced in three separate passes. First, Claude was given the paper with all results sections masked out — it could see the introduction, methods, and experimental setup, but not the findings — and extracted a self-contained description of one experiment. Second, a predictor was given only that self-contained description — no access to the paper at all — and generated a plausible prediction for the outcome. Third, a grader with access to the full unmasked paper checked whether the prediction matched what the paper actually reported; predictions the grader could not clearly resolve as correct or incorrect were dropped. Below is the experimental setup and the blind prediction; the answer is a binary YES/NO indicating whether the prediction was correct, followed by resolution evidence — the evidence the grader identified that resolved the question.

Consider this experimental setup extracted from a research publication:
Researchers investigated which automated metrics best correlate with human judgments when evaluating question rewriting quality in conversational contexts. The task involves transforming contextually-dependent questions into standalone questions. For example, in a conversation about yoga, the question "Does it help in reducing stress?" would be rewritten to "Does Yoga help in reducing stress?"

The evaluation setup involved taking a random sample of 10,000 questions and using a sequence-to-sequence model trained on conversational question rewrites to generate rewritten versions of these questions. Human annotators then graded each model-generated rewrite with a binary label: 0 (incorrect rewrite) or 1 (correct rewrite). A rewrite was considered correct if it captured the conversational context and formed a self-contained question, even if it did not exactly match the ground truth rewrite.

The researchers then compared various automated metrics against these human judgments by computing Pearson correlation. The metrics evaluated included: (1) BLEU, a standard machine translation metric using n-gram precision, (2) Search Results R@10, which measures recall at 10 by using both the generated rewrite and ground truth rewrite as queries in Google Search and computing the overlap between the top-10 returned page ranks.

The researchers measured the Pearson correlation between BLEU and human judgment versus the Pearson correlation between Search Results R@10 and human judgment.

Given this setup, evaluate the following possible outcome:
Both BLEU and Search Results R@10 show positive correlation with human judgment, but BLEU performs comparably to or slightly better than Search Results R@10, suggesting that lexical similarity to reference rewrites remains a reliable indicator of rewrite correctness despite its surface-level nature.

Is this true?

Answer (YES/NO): NO